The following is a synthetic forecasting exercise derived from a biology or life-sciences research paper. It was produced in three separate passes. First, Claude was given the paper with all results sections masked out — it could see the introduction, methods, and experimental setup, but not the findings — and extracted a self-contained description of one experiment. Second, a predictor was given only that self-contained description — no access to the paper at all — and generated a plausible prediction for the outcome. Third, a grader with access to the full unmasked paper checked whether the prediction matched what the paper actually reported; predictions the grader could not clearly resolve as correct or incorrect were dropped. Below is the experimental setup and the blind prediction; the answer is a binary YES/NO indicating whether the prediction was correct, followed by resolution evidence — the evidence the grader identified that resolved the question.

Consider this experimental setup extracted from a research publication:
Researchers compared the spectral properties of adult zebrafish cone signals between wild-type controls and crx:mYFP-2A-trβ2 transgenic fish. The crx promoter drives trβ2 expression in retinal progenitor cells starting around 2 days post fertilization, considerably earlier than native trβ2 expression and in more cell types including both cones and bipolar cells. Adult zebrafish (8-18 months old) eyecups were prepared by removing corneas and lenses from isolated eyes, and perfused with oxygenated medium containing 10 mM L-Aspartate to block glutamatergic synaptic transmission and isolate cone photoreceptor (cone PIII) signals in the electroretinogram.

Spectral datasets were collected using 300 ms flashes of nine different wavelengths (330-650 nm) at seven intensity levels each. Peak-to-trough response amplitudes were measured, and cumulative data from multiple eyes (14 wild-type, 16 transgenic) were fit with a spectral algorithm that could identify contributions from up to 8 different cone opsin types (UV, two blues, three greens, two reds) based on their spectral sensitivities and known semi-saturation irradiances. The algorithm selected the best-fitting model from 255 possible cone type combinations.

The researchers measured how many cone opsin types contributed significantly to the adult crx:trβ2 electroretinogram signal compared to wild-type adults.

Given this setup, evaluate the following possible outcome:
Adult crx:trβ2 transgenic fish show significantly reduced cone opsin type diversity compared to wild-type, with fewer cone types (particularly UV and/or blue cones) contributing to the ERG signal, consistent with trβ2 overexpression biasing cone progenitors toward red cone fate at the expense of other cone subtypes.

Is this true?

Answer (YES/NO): YES